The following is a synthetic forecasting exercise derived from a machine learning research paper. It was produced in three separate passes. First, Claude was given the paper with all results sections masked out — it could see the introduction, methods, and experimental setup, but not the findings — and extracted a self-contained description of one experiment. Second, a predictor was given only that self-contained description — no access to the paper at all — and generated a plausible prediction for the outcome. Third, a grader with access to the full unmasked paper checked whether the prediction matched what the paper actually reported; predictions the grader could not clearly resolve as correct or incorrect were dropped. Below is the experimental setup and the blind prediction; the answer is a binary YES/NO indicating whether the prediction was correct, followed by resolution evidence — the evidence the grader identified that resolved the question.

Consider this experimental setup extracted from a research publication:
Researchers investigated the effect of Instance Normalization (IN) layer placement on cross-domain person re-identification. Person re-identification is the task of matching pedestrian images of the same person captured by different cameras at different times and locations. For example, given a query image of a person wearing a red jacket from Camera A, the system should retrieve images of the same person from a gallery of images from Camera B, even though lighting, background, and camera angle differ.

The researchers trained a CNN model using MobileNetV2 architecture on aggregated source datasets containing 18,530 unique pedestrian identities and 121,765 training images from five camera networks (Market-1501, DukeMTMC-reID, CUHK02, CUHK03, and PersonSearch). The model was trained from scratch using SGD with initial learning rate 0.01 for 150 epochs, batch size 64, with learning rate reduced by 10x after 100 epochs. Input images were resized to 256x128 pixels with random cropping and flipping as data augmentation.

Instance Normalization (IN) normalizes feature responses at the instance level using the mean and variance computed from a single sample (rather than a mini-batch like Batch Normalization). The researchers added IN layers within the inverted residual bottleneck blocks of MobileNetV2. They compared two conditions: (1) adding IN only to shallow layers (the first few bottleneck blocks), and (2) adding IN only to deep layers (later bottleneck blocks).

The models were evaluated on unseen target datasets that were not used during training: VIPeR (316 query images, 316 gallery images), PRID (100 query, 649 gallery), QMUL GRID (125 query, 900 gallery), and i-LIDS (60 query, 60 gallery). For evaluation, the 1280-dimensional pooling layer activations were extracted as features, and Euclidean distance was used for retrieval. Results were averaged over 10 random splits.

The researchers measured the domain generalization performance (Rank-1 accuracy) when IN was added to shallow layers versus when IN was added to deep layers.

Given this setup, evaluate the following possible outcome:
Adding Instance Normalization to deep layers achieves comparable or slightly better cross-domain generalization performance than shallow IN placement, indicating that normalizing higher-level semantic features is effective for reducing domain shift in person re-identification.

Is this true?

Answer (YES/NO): NO